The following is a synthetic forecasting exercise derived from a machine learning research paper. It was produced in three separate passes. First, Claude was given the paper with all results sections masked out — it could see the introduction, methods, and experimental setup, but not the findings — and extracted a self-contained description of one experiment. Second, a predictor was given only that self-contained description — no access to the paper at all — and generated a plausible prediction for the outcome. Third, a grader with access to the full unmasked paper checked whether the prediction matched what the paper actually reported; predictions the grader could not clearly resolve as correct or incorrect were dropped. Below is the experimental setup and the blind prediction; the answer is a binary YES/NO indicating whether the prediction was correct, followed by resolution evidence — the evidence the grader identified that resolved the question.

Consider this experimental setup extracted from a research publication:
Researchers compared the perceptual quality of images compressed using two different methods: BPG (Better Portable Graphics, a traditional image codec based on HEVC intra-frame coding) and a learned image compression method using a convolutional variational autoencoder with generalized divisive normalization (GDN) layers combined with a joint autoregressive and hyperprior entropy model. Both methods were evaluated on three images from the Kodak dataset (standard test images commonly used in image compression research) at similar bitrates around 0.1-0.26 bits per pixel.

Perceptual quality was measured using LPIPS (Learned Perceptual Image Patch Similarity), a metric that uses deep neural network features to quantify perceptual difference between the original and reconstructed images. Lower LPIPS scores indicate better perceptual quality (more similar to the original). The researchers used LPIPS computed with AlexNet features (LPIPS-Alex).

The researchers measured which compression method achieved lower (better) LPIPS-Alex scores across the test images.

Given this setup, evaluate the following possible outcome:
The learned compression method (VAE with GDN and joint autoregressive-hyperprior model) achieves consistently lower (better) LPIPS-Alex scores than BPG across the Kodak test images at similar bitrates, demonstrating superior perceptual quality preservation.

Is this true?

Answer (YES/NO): NO